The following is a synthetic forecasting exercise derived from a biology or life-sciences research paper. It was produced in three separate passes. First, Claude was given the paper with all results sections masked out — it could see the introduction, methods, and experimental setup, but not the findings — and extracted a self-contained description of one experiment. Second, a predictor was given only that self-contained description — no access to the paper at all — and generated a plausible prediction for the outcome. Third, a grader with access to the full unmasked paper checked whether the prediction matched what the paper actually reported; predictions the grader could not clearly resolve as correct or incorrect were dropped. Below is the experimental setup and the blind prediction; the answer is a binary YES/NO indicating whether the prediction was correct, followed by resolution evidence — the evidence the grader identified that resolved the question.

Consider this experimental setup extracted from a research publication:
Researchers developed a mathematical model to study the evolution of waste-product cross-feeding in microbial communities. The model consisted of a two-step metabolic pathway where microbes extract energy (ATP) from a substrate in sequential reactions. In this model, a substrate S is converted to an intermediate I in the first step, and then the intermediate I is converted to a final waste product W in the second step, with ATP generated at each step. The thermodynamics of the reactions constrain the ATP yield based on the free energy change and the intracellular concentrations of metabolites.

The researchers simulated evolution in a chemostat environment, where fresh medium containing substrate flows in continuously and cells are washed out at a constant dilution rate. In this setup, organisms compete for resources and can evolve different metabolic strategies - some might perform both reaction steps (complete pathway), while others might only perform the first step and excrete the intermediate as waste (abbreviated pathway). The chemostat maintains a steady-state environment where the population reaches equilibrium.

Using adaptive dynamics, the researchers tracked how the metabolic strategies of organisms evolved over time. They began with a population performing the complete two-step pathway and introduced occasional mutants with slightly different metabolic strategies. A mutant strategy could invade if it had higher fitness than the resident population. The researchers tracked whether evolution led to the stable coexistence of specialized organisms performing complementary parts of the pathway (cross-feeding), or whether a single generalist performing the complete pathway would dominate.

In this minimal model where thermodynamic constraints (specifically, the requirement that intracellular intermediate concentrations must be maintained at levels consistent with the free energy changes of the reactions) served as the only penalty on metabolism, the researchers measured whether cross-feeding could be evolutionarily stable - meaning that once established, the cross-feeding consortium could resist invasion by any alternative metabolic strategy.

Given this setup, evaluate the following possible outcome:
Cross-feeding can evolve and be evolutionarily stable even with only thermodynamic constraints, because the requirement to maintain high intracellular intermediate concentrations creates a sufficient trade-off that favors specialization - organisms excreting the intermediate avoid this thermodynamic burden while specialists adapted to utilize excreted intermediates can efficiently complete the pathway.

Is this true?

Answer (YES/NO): NO